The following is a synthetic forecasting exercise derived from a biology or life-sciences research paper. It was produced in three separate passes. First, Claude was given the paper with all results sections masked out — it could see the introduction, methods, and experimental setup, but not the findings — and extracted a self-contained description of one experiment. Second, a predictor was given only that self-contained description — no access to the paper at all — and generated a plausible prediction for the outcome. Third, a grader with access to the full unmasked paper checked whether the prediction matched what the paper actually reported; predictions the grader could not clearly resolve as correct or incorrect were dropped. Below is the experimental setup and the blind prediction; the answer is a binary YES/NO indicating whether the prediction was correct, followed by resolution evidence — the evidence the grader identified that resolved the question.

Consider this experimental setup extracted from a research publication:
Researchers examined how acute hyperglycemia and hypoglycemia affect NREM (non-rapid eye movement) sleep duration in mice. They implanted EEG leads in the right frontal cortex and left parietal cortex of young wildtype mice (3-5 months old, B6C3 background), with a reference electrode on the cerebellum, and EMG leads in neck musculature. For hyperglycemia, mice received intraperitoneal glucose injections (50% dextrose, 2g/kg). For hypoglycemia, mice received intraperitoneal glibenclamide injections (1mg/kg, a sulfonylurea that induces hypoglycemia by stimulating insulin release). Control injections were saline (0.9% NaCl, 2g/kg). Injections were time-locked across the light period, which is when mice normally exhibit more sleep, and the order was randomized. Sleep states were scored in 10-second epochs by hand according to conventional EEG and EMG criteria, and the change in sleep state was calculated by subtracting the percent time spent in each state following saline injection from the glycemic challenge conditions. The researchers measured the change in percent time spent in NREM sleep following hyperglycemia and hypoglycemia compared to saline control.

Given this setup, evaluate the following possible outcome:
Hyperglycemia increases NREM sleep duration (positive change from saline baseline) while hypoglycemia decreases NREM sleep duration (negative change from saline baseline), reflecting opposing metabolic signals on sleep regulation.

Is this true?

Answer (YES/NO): NO